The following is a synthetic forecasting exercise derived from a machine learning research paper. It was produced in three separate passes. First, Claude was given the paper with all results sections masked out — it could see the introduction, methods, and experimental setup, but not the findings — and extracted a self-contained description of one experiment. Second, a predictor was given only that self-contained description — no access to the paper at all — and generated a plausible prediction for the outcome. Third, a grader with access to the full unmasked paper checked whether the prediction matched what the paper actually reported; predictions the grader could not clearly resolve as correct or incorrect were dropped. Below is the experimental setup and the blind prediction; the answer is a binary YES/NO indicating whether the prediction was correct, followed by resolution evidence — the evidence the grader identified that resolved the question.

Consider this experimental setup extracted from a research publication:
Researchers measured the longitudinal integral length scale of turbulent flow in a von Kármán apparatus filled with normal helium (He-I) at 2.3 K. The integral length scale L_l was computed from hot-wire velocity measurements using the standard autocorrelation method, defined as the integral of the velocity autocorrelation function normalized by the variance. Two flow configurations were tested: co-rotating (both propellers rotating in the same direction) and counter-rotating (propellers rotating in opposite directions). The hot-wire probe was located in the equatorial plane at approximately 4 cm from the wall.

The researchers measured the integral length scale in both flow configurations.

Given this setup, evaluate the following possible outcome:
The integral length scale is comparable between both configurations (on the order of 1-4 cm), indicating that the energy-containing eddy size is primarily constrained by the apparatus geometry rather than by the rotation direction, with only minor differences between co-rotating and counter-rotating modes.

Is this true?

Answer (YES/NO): YES